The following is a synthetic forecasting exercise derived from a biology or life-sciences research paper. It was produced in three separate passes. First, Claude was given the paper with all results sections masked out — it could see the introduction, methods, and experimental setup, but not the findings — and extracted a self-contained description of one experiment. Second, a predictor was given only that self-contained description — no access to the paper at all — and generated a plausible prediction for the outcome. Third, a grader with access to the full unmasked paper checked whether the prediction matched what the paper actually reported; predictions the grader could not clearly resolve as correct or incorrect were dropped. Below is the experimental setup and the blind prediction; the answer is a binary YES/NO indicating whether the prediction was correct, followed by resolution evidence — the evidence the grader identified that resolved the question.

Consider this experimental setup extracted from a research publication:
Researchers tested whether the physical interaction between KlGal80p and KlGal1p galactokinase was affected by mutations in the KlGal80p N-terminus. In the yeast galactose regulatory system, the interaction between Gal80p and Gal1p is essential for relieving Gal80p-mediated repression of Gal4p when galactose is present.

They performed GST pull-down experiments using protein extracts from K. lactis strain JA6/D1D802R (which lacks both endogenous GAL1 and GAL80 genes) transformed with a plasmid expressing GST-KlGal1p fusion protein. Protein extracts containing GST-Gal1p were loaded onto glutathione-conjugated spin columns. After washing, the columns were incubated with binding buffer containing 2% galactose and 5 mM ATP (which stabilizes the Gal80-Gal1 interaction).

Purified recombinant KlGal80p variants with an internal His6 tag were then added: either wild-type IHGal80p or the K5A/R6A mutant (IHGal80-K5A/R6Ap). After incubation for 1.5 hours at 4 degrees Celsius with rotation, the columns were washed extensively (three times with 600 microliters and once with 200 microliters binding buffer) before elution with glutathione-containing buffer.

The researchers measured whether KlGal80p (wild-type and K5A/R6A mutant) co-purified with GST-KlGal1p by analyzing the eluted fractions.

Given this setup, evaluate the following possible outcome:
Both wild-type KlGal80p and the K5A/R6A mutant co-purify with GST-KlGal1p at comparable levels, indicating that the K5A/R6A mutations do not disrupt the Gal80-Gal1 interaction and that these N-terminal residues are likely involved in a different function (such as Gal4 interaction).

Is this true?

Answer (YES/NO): NO